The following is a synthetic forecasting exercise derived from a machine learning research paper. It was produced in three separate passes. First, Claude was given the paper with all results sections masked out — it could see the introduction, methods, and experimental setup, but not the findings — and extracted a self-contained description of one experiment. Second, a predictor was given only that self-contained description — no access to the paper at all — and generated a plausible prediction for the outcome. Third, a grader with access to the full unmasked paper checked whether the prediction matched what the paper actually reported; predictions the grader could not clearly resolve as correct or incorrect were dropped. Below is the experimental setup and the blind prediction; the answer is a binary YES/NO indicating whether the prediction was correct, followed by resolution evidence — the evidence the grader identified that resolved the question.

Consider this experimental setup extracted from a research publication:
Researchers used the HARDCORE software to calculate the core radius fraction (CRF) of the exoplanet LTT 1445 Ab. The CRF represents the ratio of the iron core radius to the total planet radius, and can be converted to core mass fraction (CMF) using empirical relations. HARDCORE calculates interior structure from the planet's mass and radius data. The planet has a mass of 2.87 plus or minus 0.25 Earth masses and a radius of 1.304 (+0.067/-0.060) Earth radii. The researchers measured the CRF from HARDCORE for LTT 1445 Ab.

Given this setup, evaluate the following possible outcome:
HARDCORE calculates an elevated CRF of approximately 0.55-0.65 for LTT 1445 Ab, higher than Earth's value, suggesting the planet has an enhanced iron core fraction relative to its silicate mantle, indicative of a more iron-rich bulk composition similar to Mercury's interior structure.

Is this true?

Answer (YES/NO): NO